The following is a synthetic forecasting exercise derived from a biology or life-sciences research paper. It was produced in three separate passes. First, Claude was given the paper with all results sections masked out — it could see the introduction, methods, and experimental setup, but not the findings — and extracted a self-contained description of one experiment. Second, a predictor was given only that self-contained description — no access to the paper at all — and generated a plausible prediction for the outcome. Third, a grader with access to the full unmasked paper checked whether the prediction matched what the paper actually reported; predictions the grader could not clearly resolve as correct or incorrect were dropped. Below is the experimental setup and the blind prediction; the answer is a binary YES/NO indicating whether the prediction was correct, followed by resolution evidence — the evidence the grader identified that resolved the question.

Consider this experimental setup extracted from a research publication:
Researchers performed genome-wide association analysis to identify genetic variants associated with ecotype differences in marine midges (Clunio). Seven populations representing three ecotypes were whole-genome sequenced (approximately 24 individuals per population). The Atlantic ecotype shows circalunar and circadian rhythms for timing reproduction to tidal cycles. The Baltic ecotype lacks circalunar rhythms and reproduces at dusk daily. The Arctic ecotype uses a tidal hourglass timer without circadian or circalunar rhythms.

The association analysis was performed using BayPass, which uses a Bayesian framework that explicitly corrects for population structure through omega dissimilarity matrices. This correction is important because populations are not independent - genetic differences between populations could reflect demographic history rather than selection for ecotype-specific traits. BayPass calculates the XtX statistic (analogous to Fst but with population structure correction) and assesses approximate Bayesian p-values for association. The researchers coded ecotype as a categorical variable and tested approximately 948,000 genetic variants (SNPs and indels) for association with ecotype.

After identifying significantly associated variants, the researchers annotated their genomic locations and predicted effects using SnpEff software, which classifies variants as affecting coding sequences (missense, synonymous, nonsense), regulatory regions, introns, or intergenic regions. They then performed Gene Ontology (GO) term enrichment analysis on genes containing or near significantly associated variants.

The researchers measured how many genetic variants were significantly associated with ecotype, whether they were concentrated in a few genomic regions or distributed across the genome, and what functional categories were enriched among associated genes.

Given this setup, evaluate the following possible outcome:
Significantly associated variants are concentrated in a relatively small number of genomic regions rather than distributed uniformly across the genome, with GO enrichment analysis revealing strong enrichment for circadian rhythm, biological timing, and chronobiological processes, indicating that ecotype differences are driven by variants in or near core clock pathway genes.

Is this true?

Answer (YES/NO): NO